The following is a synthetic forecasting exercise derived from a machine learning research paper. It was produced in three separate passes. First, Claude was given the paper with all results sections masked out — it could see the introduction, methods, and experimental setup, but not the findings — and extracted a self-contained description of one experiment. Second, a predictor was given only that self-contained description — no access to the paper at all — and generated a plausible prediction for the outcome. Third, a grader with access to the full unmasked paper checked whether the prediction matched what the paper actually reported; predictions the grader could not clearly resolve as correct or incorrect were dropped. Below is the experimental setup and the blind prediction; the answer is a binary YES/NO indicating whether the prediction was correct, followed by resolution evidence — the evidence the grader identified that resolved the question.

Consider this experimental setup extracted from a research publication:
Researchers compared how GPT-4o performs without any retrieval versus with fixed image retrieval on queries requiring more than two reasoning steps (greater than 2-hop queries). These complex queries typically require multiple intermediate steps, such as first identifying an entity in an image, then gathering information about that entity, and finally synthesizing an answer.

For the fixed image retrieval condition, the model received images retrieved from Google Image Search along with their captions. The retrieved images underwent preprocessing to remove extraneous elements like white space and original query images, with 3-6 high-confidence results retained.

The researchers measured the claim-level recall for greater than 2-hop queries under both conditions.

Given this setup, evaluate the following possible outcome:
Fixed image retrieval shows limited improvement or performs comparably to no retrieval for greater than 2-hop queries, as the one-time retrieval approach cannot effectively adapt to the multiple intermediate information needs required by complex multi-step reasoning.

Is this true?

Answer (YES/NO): NO